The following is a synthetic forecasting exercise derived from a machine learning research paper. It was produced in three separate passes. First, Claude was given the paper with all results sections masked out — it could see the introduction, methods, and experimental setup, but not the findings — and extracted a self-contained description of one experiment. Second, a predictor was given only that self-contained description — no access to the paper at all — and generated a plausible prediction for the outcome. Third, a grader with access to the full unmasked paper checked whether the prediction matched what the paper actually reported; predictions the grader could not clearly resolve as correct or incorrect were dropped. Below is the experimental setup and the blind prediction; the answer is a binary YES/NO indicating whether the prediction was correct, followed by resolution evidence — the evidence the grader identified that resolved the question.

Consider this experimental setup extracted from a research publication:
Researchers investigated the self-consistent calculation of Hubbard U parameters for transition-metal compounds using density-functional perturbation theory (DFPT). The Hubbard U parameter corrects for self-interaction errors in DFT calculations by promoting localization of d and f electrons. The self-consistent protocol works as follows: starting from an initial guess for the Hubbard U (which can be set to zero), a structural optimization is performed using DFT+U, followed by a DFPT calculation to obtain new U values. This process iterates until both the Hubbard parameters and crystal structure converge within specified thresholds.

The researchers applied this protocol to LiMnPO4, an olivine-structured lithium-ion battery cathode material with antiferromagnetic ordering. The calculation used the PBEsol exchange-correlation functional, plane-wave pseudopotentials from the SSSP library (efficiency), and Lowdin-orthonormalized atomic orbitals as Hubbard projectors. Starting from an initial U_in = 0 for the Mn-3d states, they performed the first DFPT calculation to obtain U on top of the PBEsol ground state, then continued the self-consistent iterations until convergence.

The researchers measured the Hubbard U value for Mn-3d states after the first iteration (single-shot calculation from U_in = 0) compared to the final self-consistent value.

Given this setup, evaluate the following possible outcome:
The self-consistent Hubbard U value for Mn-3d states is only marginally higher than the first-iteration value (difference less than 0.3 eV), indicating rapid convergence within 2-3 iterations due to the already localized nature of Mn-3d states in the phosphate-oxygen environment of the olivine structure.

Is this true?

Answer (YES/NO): NO